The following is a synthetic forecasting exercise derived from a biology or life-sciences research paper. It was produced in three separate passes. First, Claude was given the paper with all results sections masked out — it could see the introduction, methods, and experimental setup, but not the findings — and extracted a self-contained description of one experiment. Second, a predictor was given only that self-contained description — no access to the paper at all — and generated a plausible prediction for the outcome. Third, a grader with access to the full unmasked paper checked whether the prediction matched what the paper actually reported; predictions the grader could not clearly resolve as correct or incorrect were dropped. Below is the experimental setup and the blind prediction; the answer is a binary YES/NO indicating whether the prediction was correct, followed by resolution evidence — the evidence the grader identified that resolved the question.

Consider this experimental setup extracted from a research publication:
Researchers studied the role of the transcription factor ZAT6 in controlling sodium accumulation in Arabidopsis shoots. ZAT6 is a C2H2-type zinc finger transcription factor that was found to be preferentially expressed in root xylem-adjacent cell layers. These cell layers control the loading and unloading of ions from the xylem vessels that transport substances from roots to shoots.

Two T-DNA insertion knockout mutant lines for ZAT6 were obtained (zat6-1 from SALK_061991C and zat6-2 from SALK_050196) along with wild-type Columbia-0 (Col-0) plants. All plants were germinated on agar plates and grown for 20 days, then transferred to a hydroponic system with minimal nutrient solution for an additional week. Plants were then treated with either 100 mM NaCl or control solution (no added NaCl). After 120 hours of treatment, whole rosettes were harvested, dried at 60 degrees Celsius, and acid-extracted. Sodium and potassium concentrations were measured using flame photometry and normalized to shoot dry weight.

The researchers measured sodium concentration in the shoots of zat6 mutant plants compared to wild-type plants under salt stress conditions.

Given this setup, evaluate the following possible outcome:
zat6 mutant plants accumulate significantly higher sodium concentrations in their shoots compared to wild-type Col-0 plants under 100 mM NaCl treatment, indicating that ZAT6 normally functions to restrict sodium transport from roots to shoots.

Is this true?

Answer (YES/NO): YES